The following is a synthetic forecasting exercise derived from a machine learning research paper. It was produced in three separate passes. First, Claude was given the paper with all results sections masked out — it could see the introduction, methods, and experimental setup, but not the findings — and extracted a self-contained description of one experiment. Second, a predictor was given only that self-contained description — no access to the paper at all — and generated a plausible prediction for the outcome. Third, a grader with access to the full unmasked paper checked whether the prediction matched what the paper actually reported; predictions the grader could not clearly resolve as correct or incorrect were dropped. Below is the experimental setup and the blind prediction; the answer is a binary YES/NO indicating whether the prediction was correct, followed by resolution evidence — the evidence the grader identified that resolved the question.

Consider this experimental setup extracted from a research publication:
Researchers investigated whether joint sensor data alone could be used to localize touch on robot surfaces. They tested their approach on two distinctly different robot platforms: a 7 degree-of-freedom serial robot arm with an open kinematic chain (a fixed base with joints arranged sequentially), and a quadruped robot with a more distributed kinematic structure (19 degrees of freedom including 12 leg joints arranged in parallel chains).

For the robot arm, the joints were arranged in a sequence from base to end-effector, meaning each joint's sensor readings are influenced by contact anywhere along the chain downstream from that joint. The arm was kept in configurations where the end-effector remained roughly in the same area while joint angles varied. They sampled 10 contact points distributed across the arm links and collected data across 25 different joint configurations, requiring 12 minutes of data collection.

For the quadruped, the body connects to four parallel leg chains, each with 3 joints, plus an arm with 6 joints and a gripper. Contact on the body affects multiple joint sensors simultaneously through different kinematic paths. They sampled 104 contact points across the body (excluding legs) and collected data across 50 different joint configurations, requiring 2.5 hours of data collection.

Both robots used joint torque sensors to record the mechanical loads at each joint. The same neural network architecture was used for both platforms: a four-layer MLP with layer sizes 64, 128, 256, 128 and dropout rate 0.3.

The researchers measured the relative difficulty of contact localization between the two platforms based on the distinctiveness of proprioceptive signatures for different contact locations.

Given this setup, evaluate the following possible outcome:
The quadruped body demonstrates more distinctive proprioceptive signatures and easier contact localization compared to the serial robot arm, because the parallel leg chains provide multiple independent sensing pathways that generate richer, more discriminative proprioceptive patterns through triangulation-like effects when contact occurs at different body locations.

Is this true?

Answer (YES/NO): YES